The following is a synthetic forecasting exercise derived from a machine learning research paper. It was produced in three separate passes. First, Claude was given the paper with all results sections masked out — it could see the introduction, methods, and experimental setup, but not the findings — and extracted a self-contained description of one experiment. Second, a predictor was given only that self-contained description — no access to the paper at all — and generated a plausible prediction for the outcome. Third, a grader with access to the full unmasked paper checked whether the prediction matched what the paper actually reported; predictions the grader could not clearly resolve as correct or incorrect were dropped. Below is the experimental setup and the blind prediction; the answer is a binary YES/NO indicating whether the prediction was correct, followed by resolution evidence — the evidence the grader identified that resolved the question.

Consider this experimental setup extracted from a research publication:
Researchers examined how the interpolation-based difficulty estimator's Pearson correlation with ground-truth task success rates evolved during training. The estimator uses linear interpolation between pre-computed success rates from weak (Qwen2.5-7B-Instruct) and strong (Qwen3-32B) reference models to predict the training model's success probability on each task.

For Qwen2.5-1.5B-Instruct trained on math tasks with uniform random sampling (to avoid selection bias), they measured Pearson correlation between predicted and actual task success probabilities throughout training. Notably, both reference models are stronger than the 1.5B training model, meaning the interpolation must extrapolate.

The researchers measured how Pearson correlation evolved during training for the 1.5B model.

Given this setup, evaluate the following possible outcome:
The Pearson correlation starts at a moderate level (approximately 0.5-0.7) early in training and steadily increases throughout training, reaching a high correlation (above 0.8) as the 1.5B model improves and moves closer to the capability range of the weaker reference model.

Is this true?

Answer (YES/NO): NO